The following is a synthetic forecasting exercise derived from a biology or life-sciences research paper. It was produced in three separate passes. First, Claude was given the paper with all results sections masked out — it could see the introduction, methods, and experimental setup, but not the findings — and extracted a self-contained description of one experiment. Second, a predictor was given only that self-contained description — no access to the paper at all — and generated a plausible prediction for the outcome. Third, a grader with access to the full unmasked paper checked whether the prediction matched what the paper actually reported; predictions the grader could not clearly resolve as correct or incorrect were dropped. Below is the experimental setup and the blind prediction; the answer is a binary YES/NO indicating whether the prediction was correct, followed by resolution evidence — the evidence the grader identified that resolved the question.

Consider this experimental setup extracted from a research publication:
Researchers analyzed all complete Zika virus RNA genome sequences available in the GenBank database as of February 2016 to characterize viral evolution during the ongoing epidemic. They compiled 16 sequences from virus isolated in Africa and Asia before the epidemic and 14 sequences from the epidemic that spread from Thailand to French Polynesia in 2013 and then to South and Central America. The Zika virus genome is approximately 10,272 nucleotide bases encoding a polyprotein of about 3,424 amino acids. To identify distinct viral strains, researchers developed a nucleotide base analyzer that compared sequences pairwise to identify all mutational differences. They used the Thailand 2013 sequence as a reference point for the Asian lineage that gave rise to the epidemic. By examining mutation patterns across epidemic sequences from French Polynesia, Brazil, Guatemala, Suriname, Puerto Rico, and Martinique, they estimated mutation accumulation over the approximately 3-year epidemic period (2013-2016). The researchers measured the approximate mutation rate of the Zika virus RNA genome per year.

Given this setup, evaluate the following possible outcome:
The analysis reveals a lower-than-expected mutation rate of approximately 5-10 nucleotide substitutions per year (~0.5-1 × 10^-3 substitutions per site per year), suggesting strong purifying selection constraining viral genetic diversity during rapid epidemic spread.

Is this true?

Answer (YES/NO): NO